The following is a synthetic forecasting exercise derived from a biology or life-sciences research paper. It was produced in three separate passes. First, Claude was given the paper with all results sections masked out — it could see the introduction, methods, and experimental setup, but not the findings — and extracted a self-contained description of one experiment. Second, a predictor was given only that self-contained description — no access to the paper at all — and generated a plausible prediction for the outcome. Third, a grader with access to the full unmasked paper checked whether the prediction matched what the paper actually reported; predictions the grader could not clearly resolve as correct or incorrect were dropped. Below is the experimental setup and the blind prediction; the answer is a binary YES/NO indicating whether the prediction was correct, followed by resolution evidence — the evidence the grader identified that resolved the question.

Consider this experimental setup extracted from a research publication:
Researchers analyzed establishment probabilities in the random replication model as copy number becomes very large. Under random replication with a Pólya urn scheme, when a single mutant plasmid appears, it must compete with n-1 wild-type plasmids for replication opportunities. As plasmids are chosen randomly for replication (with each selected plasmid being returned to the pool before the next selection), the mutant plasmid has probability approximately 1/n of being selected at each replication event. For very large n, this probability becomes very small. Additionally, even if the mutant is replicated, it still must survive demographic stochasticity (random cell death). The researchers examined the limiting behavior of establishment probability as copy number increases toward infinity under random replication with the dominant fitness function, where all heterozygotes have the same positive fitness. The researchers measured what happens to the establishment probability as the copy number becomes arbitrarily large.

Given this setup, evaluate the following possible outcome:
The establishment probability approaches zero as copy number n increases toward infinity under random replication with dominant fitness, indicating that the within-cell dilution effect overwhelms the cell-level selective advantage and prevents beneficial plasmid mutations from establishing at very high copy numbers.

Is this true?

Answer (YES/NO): YES